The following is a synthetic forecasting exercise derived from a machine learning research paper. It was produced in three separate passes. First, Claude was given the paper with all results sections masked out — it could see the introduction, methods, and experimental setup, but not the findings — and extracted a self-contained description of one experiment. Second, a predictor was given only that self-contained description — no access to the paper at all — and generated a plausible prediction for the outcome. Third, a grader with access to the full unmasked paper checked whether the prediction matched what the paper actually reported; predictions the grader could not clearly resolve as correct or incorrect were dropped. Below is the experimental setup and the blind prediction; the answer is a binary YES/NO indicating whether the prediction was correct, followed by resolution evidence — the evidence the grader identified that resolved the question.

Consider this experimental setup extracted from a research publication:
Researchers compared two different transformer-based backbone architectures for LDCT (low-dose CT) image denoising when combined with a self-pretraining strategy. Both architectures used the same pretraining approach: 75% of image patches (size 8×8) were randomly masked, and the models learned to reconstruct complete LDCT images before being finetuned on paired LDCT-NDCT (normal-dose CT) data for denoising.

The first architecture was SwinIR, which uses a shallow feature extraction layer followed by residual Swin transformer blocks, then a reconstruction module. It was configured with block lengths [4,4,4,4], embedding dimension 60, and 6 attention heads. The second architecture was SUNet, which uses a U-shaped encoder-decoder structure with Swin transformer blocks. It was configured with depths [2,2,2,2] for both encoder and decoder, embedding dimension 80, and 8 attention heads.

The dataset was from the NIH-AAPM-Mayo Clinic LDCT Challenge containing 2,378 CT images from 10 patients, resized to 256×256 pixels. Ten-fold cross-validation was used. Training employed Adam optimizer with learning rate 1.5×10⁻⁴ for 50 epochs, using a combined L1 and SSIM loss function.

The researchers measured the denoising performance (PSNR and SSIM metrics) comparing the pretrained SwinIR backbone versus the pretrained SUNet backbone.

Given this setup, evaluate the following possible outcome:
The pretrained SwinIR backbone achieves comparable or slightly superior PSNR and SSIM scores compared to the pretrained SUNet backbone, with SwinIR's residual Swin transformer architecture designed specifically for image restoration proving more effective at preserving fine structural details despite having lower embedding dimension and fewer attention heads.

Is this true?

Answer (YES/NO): YES